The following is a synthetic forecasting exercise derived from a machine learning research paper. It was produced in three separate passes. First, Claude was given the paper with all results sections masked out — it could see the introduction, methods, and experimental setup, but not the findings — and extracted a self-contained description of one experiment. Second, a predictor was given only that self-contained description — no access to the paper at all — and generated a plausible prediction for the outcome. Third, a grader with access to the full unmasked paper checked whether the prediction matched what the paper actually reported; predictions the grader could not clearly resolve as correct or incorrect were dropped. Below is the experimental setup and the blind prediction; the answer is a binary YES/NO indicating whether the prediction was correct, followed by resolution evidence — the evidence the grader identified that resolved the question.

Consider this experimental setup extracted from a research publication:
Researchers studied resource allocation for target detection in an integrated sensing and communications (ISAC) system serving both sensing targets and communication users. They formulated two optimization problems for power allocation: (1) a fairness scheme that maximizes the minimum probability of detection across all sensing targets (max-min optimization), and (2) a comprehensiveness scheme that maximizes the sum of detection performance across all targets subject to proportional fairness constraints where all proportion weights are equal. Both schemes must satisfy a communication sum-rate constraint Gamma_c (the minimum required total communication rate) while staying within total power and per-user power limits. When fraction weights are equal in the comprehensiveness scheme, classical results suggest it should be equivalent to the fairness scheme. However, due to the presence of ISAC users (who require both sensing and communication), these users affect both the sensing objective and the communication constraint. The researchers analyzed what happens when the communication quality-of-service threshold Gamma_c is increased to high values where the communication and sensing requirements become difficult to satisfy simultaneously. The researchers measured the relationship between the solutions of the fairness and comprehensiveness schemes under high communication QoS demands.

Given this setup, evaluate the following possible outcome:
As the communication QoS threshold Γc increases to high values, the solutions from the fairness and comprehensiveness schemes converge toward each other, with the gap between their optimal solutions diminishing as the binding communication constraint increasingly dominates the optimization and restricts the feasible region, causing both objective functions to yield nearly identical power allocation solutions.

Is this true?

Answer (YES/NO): NO